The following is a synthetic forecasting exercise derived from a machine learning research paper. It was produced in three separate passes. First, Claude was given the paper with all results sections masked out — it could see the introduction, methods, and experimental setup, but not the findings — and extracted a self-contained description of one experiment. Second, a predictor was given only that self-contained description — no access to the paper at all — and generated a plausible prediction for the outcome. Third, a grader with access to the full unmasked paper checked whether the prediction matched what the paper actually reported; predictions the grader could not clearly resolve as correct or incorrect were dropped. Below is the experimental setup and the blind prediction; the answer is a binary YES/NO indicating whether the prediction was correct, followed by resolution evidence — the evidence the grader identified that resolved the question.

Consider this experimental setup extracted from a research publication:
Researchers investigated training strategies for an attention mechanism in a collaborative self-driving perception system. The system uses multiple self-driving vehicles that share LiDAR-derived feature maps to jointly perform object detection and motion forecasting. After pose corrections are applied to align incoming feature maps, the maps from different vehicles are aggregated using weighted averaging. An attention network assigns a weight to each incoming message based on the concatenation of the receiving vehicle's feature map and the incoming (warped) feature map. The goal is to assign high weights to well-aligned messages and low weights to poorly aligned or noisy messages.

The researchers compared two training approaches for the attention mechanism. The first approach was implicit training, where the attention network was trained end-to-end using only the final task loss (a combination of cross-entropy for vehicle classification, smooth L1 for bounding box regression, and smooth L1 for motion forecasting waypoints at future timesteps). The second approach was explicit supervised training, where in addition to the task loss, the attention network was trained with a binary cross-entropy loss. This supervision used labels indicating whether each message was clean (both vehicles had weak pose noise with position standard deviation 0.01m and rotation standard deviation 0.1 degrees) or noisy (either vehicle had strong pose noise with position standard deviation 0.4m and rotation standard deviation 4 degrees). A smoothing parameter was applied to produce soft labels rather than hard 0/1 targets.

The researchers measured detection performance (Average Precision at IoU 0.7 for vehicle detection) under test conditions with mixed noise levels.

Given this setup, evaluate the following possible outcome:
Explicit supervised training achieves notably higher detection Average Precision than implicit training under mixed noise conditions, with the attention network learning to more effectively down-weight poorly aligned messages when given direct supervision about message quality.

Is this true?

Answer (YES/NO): YES